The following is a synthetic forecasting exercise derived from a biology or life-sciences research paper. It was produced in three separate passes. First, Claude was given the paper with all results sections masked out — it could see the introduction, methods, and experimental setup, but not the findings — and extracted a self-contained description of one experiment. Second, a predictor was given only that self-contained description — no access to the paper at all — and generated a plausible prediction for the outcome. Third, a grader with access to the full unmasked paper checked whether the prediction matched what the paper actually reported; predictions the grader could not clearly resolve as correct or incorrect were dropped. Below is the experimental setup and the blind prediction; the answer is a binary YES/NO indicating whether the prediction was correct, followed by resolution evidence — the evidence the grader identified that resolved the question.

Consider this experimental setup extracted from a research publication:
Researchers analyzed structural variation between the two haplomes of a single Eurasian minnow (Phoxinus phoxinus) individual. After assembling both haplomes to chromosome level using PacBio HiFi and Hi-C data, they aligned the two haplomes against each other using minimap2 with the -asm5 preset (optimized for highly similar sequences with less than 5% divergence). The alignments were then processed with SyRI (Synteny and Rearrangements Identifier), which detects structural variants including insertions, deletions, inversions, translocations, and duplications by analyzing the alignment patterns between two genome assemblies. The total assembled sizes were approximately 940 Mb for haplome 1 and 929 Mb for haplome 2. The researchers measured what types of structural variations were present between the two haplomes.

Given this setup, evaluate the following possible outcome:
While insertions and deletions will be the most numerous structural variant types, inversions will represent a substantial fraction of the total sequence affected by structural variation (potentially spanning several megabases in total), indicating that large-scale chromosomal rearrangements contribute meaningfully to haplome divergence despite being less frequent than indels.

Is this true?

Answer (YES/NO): NO